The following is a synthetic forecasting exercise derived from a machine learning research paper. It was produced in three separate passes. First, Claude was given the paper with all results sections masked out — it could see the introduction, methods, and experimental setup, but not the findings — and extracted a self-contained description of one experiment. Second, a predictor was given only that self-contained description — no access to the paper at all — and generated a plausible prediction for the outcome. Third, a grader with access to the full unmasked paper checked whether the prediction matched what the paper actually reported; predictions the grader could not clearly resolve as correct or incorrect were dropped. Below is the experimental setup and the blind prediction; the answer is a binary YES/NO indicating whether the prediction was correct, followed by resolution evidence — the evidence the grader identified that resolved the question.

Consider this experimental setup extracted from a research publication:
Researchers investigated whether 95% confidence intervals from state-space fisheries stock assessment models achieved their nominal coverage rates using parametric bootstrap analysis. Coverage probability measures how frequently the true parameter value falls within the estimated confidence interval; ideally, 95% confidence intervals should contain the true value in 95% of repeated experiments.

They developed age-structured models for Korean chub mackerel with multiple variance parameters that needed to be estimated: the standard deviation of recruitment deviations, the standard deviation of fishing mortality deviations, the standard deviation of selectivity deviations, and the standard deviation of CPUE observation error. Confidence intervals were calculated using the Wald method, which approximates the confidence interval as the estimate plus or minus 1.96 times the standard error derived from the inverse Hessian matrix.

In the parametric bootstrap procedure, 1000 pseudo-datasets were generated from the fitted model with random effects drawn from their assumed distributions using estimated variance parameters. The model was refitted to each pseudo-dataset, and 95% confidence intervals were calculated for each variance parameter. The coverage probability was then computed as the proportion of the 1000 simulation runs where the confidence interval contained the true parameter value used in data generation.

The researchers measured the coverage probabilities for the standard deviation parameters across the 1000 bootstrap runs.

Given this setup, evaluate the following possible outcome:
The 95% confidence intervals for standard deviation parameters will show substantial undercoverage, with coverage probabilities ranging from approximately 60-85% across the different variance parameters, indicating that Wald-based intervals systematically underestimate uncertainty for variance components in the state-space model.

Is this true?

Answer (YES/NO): NO